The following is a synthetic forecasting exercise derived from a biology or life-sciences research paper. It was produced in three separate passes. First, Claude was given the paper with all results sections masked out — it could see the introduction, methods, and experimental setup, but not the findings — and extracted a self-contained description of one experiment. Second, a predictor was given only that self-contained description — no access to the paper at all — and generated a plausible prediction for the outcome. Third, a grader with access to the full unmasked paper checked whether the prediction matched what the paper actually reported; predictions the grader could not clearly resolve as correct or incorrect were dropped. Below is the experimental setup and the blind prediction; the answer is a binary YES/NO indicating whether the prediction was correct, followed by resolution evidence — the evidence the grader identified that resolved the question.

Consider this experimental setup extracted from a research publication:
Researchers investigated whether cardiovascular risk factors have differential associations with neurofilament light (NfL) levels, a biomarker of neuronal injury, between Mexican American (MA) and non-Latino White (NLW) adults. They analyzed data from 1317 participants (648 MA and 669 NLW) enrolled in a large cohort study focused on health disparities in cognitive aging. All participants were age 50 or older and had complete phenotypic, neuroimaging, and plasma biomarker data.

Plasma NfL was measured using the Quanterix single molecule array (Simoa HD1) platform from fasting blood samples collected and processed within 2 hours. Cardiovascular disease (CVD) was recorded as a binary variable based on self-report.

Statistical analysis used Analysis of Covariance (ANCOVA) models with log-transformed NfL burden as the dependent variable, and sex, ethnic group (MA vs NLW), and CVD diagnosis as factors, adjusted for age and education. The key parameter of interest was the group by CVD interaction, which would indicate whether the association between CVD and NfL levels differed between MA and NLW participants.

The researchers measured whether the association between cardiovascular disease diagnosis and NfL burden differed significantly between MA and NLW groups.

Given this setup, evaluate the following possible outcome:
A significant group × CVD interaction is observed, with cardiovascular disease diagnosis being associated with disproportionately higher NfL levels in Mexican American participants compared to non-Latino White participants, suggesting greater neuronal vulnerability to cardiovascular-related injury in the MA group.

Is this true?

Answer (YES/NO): YES